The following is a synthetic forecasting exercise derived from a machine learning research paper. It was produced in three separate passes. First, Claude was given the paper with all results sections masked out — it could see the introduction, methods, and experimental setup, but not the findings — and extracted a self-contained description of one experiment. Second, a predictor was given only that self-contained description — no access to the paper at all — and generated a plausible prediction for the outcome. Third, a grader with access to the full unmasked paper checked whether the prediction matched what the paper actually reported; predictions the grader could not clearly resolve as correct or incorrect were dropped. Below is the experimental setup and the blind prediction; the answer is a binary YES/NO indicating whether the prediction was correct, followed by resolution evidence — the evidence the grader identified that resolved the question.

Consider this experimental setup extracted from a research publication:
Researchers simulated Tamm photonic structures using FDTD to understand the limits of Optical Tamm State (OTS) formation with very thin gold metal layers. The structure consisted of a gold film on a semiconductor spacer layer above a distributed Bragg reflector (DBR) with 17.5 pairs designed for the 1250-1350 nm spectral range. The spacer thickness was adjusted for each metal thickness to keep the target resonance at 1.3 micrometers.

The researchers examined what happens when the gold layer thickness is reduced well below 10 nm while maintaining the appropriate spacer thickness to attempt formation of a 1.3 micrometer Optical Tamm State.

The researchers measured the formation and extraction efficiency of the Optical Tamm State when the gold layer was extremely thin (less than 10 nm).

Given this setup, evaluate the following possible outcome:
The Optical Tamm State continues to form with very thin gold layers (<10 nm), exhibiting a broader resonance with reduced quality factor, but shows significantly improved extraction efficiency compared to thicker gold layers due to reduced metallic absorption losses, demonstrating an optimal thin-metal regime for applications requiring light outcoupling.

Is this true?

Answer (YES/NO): NO